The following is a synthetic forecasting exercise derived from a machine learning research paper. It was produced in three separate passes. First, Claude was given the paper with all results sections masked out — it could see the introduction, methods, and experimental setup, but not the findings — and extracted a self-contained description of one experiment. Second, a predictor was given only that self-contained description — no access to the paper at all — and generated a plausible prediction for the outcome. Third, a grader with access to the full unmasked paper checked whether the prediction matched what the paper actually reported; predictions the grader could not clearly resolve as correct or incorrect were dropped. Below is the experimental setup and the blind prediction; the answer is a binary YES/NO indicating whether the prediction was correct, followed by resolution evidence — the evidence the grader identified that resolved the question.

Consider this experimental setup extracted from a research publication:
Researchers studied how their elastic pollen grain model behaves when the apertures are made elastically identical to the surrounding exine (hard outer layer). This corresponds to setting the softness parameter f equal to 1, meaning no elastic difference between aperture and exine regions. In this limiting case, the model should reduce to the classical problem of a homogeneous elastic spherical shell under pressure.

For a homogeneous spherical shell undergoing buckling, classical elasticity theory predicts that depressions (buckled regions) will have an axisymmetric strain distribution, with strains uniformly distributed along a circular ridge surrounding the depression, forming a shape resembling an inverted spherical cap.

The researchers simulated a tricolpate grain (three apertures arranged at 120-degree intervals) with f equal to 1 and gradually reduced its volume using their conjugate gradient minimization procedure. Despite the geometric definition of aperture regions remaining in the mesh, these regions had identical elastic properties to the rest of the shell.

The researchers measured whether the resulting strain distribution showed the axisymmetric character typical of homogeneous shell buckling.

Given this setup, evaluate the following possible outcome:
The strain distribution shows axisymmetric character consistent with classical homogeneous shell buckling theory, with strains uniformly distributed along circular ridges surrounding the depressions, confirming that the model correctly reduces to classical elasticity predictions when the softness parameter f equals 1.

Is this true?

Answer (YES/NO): YES